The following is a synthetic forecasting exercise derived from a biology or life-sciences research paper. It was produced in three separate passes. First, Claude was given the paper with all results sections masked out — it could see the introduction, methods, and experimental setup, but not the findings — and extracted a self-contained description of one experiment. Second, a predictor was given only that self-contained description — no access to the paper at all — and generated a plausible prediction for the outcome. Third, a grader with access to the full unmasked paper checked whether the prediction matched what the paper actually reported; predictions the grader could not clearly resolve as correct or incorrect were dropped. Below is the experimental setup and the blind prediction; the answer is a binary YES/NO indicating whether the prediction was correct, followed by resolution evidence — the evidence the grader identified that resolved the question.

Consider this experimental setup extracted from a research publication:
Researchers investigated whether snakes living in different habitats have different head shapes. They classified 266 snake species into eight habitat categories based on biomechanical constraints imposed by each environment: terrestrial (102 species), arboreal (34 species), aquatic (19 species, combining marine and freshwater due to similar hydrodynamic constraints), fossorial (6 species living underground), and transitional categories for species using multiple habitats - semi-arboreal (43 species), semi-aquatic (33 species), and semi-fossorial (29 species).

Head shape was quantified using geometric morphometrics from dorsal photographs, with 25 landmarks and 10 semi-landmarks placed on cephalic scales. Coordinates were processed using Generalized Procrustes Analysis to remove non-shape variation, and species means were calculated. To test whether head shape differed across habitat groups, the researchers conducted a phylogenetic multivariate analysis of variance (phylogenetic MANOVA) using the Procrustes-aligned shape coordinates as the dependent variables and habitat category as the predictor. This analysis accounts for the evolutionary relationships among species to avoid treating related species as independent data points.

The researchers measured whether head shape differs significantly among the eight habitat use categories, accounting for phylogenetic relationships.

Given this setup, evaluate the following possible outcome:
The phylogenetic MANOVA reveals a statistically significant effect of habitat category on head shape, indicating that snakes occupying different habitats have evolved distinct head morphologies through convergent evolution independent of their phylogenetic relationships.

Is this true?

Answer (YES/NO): NO